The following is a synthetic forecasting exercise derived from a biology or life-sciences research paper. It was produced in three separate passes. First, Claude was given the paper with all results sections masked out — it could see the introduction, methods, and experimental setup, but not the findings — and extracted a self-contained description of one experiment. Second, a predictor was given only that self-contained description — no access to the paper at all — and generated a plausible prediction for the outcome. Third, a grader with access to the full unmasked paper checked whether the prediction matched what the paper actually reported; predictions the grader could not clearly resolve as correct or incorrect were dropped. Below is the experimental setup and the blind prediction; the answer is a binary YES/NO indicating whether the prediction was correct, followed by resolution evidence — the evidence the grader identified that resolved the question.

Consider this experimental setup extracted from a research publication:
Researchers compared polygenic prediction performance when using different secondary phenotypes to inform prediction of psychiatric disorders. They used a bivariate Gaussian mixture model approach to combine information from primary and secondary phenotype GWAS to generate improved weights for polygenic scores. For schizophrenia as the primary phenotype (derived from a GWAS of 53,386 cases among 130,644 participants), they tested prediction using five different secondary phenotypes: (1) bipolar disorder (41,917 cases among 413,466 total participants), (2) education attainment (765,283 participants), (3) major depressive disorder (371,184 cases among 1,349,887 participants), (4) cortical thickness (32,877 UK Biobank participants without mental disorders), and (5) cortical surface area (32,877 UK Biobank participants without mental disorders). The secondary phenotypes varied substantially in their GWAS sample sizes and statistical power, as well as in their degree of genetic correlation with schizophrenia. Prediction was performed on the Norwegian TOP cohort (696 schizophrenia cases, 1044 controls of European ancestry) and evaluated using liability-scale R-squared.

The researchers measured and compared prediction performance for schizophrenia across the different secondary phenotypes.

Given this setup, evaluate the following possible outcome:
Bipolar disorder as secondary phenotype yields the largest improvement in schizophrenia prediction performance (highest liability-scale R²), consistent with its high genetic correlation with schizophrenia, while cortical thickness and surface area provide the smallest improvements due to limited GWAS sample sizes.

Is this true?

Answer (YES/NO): NO